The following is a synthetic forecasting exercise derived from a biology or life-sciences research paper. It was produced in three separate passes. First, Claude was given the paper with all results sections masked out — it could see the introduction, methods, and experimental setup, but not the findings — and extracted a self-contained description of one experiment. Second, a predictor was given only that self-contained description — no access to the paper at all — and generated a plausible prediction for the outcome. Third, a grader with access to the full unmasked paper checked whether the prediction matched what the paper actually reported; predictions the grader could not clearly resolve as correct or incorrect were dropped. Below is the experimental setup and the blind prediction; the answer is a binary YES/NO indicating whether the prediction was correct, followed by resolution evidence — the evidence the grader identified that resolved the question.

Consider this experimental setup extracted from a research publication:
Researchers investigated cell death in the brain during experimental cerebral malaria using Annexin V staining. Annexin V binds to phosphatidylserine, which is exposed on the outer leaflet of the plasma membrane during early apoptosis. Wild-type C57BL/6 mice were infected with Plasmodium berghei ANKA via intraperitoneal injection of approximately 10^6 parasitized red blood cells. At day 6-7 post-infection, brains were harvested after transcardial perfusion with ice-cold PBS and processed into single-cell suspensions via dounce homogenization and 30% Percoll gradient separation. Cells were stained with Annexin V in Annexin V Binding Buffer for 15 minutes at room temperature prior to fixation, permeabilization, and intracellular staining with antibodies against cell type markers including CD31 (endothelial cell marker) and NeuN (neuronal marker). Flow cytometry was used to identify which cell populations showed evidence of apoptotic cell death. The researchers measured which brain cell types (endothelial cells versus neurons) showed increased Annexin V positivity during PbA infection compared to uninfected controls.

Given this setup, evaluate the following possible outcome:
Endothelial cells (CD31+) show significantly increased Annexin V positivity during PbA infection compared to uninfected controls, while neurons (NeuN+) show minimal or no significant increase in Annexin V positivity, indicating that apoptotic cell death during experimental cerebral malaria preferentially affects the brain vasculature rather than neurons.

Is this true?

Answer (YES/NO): NO